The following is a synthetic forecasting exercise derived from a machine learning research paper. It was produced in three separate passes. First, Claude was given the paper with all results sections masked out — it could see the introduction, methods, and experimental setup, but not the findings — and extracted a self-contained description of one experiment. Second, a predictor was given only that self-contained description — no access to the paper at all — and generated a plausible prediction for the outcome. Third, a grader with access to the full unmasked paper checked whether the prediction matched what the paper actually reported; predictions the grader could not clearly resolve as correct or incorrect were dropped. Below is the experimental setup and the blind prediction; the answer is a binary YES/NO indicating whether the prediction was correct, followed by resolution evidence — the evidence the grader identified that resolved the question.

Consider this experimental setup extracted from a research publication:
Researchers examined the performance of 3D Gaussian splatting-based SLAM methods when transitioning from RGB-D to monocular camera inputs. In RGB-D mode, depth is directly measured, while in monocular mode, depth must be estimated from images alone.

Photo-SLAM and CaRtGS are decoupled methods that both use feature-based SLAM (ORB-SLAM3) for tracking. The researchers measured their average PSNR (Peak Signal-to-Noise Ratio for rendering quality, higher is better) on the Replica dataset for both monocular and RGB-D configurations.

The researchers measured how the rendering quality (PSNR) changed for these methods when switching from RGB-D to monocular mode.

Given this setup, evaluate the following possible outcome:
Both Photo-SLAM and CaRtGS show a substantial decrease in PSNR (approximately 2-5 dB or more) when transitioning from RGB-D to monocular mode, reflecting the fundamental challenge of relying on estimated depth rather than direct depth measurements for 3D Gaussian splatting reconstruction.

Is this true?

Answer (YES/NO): NO